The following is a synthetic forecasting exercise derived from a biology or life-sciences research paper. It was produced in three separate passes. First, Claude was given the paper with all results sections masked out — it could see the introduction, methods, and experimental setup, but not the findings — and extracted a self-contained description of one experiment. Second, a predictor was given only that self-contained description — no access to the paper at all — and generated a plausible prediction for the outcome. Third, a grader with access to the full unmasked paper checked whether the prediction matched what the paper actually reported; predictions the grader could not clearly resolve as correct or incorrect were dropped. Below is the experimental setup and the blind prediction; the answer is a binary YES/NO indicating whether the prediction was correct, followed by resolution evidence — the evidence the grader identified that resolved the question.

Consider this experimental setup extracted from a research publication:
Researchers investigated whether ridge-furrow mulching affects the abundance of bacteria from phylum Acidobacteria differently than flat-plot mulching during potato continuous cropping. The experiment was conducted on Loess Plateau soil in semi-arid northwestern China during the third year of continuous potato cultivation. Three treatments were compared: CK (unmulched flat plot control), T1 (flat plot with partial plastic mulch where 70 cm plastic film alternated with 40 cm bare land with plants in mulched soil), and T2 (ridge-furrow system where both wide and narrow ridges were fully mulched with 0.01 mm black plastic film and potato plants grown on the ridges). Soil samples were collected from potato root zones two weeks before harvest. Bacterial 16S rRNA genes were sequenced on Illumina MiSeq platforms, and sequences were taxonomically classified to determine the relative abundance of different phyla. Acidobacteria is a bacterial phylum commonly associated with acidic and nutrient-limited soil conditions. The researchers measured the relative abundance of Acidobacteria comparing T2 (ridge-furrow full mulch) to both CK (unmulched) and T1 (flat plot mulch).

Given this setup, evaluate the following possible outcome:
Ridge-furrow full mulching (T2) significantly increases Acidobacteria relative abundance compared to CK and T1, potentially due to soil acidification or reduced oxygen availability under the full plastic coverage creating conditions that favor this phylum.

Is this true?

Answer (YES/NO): NO